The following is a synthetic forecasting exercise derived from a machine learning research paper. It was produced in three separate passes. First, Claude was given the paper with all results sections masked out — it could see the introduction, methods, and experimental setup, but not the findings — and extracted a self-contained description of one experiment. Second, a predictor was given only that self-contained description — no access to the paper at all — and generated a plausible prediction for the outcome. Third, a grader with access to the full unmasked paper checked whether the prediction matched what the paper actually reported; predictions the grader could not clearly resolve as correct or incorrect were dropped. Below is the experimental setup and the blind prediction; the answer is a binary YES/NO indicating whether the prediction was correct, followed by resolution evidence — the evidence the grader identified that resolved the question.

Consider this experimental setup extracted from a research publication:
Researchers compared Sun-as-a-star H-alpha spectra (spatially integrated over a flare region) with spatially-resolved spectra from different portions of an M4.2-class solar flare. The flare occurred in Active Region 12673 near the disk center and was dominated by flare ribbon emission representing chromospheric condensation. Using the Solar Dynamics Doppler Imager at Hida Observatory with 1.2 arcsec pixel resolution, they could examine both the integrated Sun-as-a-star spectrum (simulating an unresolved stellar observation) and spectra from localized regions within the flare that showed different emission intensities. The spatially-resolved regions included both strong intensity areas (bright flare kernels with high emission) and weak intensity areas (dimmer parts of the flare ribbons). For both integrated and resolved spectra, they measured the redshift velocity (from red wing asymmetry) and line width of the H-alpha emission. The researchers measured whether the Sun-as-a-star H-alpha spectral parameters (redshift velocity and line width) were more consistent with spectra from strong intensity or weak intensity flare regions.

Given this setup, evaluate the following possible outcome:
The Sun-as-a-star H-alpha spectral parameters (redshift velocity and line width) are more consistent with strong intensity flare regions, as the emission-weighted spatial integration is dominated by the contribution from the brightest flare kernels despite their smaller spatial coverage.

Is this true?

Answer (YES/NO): NO